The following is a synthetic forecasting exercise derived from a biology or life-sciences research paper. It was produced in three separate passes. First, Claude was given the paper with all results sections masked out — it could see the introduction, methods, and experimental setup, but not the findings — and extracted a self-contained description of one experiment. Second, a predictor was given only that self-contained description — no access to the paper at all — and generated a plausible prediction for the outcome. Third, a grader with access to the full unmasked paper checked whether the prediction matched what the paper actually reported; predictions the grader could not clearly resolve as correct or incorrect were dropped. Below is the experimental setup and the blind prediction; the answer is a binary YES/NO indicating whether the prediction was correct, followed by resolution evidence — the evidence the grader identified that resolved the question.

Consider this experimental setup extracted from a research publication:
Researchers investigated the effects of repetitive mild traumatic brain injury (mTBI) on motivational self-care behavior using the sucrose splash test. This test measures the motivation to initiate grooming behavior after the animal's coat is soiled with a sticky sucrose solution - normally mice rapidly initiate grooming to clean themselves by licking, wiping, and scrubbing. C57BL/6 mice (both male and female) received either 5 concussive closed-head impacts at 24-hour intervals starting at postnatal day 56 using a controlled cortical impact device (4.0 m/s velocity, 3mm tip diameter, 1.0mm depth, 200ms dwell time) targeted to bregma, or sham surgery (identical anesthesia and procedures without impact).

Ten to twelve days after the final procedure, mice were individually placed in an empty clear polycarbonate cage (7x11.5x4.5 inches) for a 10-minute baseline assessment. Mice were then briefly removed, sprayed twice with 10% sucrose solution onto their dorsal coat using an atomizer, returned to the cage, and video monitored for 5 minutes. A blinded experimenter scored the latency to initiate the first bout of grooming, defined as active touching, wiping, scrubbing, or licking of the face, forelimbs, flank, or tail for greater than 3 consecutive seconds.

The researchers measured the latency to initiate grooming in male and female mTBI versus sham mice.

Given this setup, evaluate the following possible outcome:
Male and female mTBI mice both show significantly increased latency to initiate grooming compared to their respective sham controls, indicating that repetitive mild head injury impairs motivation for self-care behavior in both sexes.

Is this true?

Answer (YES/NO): YES